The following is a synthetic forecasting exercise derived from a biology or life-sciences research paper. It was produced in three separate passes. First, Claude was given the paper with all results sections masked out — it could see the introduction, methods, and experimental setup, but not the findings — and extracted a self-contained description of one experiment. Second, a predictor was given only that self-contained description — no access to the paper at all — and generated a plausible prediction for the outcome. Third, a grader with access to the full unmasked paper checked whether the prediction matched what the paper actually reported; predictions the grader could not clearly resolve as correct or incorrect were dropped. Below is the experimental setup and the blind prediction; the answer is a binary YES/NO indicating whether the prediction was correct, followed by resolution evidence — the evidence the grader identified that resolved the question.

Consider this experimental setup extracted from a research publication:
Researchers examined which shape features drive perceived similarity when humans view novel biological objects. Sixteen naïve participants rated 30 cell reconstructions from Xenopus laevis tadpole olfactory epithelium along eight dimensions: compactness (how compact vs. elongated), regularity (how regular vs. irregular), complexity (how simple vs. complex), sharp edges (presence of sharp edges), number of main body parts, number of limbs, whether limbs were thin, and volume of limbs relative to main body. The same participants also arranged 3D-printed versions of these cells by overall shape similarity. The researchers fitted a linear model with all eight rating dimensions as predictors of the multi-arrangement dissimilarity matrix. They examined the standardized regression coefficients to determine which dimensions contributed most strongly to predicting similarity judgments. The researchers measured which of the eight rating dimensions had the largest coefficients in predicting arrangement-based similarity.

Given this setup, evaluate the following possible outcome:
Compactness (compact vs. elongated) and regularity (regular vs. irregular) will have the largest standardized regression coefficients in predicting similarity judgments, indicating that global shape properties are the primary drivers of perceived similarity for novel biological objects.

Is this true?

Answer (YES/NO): NO